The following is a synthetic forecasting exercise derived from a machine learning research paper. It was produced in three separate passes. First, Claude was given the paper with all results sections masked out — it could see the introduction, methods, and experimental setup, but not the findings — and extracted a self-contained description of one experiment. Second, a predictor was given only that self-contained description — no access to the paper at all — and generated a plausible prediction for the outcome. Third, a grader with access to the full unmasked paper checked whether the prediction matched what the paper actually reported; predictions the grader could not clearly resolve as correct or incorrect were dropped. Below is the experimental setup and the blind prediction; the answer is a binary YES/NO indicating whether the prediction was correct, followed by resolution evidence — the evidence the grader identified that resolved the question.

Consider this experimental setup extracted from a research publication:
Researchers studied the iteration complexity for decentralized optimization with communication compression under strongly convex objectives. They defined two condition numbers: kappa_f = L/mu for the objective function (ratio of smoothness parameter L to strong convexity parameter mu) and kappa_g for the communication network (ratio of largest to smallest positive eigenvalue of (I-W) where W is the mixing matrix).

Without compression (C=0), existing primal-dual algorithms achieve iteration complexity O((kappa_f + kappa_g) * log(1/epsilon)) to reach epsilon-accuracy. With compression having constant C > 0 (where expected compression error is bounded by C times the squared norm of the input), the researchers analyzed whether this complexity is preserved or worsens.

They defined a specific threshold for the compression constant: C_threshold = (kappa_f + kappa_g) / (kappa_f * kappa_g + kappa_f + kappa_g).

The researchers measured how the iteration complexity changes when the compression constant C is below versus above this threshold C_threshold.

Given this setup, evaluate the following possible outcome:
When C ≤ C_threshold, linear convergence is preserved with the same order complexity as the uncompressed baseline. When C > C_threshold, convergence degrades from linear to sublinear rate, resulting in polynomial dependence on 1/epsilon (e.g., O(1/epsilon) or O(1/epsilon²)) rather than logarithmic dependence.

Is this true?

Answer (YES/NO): NO